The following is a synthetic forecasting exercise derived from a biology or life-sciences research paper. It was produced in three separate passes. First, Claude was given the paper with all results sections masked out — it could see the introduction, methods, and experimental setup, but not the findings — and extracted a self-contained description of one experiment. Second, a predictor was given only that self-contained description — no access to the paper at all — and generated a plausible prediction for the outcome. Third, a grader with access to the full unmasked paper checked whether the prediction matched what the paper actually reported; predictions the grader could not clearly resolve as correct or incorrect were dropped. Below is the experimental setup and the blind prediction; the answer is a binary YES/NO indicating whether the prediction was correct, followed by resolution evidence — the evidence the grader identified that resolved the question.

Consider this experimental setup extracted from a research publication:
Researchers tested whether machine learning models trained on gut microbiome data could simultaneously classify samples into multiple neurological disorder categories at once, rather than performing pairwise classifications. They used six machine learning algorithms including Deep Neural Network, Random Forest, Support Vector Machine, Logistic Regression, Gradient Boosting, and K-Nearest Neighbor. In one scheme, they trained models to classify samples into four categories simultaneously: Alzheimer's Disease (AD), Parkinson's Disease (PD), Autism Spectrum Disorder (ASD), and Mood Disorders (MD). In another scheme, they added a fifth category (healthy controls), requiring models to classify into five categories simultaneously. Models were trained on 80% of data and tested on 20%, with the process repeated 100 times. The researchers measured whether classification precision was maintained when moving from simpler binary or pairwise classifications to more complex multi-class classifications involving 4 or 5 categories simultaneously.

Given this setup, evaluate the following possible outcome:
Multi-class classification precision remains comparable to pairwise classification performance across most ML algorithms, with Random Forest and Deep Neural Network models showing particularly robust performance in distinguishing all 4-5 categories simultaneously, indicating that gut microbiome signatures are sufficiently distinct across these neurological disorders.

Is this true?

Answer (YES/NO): NO